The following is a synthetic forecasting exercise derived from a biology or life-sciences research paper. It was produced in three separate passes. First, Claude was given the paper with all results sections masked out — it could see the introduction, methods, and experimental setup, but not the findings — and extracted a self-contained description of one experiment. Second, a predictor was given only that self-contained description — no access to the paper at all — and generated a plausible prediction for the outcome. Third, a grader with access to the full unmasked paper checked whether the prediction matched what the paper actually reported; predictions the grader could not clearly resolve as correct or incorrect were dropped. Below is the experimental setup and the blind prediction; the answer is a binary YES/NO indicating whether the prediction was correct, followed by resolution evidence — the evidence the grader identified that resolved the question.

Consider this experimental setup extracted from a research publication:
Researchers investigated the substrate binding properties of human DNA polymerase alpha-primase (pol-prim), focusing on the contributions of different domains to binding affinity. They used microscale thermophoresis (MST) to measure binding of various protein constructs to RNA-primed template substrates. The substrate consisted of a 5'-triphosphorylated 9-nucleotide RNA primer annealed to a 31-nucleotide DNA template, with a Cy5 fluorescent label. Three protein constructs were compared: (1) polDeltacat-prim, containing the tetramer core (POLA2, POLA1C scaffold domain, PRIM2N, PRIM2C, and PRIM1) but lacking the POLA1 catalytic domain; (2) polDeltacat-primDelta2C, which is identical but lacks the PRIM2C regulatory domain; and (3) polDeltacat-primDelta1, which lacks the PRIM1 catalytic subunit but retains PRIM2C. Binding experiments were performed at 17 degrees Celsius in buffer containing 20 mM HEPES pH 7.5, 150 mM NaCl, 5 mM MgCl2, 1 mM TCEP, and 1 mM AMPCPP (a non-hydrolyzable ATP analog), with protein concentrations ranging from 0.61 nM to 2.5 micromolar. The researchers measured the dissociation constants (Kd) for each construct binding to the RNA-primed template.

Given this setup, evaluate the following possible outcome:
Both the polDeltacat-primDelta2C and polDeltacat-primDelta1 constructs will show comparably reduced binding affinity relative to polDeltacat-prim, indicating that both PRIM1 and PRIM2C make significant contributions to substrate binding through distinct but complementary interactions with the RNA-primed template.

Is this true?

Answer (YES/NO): NO